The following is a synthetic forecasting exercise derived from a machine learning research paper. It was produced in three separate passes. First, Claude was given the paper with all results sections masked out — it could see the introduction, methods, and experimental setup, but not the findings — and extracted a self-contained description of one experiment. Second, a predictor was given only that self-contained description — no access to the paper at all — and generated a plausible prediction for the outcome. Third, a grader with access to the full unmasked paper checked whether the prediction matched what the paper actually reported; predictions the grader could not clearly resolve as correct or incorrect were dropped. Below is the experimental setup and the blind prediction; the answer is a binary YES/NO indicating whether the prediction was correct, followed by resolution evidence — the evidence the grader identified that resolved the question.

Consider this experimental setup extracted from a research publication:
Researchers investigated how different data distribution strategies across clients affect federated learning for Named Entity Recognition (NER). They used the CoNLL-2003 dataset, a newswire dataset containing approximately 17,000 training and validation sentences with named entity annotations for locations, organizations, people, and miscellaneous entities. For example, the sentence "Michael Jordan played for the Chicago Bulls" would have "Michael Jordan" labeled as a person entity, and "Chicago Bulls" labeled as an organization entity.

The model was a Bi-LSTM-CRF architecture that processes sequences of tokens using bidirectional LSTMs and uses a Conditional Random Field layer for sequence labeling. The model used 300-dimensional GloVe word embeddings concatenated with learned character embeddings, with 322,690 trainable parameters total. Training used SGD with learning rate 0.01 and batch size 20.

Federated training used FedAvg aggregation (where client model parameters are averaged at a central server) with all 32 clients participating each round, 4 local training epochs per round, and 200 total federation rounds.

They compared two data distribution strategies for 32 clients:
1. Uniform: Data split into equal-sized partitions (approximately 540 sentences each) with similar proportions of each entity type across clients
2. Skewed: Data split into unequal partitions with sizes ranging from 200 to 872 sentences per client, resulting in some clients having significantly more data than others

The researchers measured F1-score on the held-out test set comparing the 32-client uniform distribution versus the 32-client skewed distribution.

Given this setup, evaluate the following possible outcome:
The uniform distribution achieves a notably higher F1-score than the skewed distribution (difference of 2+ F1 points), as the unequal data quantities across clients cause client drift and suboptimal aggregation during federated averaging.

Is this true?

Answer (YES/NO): NO